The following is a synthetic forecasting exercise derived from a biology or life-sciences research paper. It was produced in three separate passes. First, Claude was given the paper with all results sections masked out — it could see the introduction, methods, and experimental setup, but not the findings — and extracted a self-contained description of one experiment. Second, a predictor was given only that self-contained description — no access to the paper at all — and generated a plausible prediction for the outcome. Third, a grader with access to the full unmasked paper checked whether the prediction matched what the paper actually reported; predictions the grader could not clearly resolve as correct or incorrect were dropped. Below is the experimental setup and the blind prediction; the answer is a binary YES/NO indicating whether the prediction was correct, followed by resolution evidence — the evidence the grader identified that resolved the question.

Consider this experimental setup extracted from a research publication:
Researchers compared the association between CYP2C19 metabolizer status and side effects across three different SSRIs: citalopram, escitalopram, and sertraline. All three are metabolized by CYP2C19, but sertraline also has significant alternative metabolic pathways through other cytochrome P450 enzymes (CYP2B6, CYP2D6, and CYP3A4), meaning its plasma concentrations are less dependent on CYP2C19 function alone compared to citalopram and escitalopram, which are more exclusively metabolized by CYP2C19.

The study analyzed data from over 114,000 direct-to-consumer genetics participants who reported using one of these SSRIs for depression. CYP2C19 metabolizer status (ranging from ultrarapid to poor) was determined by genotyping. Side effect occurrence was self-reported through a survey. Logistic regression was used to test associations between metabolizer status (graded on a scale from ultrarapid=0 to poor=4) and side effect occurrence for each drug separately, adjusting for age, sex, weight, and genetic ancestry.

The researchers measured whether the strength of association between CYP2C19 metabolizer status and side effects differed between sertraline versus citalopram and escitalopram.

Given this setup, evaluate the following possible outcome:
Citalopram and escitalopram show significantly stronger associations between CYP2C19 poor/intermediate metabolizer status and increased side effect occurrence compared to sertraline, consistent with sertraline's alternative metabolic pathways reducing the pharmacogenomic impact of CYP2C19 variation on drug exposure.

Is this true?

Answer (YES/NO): YES